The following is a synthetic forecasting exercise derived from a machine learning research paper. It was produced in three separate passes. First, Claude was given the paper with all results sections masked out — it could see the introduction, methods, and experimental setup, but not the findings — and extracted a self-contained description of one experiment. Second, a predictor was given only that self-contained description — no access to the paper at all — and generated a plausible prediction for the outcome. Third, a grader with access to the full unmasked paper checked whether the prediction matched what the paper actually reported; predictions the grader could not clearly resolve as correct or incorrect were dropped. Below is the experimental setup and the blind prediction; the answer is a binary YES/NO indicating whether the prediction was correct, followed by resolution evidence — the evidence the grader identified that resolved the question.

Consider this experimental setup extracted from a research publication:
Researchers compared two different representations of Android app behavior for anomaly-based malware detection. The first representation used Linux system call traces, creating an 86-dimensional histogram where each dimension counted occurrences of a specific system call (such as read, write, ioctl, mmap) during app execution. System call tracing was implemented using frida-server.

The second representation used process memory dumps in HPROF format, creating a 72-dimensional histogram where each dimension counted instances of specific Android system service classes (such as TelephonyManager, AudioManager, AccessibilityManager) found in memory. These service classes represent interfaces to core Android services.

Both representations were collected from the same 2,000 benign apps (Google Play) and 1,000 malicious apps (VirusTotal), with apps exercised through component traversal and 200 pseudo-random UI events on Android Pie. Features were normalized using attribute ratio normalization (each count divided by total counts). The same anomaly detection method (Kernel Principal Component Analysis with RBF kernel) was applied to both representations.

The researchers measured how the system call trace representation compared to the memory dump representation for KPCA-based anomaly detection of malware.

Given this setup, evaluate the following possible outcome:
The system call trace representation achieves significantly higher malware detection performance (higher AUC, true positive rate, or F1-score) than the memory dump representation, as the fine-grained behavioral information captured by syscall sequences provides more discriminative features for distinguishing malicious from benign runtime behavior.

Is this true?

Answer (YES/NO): NO